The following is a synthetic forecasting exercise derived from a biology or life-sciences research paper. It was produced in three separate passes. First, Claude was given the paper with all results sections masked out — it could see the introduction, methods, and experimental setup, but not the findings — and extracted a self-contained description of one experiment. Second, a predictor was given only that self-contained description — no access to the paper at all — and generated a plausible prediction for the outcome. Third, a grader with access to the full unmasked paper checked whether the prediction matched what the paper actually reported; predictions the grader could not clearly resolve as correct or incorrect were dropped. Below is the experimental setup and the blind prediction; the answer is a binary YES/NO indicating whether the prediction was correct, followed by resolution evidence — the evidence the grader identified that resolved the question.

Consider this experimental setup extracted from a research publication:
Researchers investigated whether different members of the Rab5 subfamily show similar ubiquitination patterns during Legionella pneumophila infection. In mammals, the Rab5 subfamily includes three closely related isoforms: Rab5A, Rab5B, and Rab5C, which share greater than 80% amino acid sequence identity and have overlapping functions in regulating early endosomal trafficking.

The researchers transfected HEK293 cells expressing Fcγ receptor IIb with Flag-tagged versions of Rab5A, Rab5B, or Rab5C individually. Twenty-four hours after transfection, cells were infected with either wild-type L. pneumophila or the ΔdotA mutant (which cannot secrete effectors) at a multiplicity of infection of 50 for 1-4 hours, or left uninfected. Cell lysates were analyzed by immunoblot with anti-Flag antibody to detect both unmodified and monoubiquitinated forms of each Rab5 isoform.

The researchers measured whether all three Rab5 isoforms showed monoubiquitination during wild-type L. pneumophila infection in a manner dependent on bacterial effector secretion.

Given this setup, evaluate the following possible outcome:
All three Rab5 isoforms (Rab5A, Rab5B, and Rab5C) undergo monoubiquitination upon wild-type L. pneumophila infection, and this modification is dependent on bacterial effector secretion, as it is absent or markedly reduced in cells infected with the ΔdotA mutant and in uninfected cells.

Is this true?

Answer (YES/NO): YES